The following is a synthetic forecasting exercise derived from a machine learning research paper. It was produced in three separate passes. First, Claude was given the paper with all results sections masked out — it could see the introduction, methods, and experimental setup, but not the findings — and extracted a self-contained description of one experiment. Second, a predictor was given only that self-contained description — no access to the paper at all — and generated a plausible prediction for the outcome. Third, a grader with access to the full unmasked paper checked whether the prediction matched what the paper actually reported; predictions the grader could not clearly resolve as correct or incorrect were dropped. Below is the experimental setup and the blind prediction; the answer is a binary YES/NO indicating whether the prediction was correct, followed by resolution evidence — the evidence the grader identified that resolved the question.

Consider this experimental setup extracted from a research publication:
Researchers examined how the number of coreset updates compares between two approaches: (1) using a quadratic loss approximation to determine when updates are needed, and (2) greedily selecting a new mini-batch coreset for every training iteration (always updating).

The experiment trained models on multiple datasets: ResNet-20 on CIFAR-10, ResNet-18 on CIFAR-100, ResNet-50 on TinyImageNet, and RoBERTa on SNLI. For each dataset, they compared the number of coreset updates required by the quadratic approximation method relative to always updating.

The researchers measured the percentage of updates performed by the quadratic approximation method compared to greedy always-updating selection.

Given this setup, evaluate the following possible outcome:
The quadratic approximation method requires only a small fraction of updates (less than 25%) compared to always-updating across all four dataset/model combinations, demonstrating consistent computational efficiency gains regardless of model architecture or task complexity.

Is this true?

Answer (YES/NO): NO